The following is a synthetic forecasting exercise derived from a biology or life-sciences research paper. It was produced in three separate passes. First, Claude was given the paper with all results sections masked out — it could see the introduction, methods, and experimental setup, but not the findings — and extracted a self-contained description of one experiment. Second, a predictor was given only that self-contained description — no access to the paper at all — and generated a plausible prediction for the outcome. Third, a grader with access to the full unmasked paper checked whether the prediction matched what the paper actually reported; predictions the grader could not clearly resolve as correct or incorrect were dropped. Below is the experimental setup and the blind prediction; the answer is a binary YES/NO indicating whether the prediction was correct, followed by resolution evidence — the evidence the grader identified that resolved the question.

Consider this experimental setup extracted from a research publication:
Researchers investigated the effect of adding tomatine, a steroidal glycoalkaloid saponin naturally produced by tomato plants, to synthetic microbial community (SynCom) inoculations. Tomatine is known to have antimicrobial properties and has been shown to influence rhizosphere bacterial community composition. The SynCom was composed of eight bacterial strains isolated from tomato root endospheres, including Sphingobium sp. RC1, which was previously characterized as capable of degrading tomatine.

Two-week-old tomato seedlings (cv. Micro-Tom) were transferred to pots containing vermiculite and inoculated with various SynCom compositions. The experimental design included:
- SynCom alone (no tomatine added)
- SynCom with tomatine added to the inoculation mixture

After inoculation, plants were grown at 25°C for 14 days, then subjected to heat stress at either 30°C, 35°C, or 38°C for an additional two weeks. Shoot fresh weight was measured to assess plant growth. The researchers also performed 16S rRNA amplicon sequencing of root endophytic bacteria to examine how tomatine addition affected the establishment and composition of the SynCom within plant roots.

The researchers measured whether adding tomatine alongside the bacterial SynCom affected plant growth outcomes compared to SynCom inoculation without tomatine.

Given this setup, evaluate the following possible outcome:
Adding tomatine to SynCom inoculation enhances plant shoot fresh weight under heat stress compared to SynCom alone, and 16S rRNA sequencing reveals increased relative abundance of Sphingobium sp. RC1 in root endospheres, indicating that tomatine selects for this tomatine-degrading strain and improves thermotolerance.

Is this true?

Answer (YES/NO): YES